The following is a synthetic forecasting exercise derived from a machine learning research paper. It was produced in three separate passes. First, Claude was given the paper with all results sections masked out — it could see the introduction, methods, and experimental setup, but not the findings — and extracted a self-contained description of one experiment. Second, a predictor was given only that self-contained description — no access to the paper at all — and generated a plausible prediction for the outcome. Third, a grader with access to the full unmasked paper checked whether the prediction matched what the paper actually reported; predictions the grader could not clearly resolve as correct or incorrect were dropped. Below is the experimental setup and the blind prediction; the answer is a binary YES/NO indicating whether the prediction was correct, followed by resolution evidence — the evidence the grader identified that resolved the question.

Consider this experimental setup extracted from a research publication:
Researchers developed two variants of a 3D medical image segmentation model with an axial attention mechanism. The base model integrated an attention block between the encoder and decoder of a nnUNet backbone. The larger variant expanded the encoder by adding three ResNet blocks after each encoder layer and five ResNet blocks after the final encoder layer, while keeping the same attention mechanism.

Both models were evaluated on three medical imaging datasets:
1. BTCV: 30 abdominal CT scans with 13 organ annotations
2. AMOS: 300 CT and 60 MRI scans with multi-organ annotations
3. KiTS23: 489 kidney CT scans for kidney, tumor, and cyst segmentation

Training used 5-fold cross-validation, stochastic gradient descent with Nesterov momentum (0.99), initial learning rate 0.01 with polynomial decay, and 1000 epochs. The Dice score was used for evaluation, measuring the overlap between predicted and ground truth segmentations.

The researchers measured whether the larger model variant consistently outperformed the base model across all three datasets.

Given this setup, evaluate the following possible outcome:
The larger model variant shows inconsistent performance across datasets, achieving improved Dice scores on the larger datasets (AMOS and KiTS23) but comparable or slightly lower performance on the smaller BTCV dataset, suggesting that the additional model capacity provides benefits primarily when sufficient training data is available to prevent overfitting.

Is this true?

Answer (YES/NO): NO